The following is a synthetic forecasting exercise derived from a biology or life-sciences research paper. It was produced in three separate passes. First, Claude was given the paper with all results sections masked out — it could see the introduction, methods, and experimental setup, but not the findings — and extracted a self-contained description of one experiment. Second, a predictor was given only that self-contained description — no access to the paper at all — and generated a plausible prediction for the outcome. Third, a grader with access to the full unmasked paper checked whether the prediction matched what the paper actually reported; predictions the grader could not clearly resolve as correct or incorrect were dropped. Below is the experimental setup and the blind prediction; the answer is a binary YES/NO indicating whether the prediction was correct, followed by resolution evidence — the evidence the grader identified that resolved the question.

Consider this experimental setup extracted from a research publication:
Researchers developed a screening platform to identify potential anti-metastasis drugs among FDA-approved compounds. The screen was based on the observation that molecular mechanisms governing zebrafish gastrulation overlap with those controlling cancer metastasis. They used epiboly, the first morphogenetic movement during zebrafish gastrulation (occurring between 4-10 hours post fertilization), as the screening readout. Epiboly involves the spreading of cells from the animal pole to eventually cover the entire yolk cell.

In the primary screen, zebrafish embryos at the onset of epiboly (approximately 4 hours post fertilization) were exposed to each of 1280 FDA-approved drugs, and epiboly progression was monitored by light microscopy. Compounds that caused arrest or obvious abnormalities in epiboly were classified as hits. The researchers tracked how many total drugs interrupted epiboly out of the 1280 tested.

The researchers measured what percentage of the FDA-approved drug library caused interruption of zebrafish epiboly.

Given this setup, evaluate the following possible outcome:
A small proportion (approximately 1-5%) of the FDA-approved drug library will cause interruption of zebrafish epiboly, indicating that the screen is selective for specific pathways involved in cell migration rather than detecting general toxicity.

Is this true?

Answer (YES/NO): NO